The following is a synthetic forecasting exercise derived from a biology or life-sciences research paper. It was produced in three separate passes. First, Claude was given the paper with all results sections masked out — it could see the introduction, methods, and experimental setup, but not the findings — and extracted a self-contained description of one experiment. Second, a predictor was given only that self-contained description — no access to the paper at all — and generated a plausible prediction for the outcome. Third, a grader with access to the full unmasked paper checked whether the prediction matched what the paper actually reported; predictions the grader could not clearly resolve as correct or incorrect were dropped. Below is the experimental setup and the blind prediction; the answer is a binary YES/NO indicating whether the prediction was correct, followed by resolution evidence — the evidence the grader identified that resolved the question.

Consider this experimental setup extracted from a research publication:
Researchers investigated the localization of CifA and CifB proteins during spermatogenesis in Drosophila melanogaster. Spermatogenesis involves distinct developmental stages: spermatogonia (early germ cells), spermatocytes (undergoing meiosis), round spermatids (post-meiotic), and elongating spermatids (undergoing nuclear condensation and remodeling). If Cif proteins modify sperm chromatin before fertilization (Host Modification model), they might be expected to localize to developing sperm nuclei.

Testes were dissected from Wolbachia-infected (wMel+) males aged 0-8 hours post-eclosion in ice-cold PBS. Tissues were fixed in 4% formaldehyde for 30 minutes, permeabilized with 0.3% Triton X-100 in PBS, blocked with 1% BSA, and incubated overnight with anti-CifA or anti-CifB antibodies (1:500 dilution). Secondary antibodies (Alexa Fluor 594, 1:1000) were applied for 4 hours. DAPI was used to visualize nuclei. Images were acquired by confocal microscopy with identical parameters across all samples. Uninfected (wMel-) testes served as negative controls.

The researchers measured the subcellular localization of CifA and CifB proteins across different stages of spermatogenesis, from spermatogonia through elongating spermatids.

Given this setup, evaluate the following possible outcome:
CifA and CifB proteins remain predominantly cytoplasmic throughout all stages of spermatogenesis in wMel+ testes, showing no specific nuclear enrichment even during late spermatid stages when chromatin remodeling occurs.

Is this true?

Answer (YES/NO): NO